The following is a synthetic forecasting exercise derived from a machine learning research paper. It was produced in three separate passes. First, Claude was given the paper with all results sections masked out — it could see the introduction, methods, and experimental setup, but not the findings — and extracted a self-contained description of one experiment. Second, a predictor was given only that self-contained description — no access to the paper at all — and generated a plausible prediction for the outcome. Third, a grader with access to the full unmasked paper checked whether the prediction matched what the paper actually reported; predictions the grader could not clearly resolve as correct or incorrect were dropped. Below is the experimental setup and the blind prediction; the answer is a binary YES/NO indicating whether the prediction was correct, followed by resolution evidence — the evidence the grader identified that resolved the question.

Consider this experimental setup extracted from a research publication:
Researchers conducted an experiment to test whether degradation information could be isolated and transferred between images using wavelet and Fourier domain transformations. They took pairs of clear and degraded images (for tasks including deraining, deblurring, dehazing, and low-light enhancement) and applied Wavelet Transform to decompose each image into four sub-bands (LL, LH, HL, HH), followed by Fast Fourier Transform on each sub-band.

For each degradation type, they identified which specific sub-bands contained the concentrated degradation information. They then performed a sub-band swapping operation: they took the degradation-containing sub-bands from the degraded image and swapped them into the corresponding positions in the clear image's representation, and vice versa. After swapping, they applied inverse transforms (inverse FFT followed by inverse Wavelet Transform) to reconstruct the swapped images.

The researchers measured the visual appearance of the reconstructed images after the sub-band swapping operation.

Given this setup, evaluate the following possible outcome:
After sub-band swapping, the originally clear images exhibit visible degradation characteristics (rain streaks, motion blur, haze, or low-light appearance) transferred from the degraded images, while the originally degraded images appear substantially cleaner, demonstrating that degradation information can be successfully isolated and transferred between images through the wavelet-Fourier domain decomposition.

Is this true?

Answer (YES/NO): YES